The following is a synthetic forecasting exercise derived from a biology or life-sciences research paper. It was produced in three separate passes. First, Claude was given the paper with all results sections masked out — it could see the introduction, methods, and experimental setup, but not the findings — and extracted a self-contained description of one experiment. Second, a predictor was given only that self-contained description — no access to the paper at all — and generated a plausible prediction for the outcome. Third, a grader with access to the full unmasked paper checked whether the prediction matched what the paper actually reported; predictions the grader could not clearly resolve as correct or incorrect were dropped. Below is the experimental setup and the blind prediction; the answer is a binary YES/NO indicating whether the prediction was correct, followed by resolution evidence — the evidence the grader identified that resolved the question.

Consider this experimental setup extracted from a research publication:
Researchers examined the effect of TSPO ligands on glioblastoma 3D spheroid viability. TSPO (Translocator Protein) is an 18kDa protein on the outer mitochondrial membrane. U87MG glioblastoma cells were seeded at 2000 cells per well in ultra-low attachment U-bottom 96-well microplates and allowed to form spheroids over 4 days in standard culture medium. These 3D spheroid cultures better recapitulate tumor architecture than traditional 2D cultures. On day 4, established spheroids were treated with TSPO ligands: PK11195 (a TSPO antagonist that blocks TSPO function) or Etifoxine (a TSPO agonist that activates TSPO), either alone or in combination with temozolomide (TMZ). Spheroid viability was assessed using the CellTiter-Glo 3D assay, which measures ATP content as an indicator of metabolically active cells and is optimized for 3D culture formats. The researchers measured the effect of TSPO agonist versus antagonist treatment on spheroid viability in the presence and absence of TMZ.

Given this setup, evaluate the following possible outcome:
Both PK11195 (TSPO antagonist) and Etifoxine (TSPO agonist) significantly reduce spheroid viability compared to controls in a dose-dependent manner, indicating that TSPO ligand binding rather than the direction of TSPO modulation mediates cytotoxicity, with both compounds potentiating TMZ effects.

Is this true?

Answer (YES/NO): NO